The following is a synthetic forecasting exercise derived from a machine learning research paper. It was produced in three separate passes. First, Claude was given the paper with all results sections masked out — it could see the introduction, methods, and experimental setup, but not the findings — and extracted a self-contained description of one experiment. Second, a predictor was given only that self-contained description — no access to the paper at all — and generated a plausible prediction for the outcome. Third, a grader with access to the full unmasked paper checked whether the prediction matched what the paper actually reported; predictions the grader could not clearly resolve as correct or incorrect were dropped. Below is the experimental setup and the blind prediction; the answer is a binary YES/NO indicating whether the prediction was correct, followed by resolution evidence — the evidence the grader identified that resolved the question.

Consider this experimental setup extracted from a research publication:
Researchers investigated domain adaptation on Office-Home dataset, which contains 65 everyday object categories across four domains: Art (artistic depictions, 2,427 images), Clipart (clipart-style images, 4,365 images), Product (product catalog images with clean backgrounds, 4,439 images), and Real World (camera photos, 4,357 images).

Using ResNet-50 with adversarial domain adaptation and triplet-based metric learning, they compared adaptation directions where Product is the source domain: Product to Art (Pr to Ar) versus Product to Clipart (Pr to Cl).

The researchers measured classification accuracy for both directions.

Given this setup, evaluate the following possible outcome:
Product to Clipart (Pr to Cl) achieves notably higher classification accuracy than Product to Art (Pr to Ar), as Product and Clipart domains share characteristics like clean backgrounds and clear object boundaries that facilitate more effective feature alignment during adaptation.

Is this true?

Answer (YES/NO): NO